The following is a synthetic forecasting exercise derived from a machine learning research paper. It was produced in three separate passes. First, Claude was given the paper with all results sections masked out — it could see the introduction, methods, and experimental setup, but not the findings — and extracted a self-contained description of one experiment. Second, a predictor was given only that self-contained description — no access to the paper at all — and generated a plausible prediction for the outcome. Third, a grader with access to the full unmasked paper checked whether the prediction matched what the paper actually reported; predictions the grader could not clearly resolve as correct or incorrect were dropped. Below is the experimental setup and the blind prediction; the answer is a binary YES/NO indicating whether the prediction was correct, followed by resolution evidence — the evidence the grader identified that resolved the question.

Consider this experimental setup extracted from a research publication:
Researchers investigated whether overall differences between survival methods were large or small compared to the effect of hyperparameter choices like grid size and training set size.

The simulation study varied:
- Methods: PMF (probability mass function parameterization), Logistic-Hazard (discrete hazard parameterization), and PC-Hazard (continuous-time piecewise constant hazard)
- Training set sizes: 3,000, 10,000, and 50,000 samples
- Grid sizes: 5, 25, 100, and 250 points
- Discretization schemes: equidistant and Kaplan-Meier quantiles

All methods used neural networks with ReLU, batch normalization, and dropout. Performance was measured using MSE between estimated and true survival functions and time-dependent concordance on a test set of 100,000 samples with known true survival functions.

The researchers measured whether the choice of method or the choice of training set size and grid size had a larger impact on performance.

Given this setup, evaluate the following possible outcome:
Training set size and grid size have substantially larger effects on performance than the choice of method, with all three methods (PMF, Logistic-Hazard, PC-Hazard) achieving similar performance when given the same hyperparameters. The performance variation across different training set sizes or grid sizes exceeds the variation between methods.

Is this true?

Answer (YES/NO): YES